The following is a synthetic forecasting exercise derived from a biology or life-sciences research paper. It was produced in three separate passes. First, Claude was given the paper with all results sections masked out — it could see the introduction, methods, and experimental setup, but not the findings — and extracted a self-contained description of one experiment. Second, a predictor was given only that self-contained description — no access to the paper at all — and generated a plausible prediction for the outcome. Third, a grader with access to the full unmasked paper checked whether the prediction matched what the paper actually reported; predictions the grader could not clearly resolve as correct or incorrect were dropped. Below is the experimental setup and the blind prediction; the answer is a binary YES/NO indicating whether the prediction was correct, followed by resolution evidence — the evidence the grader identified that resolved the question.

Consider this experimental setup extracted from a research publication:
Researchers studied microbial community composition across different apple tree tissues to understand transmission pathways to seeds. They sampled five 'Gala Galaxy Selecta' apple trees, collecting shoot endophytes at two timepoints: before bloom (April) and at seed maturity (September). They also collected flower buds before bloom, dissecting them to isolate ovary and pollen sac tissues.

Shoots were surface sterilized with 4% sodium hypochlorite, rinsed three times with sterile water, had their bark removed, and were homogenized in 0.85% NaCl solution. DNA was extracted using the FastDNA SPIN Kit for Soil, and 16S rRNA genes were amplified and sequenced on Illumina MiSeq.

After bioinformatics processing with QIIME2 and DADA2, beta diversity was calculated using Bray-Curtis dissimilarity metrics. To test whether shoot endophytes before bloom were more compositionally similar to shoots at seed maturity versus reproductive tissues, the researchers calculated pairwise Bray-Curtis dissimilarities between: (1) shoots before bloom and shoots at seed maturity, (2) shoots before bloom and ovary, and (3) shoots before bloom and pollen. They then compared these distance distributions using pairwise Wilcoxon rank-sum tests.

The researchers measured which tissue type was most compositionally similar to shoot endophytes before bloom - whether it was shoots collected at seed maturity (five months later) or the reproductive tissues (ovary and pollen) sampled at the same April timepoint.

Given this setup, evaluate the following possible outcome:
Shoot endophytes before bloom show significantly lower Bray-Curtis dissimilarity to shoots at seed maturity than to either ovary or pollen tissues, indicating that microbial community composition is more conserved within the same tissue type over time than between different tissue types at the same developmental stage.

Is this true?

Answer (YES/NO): NO